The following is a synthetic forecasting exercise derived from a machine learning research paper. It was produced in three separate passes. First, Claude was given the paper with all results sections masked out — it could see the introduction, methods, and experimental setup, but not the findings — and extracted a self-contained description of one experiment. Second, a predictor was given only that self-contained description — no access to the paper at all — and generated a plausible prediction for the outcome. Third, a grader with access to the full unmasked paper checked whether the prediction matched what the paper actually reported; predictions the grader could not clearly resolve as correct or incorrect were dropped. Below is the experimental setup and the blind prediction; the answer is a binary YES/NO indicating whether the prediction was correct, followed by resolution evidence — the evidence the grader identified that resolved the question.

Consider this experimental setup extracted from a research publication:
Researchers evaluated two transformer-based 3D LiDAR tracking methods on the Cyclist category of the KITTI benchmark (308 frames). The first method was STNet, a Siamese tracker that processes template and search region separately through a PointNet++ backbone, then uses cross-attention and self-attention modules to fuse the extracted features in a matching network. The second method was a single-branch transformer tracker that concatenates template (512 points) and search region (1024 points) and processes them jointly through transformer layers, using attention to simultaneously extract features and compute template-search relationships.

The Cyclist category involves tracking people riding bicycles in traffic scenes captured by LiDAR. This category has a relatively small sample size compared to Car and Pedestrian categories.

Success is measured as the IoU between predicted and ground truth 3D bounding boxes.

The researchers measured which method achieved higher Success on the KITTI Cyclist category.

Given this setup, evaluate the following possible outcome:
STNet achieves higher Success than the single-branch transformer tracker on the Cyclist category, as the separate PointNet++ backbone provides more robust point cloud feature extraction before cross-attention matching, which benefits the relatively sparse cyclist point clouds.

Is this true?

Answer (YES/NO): YES